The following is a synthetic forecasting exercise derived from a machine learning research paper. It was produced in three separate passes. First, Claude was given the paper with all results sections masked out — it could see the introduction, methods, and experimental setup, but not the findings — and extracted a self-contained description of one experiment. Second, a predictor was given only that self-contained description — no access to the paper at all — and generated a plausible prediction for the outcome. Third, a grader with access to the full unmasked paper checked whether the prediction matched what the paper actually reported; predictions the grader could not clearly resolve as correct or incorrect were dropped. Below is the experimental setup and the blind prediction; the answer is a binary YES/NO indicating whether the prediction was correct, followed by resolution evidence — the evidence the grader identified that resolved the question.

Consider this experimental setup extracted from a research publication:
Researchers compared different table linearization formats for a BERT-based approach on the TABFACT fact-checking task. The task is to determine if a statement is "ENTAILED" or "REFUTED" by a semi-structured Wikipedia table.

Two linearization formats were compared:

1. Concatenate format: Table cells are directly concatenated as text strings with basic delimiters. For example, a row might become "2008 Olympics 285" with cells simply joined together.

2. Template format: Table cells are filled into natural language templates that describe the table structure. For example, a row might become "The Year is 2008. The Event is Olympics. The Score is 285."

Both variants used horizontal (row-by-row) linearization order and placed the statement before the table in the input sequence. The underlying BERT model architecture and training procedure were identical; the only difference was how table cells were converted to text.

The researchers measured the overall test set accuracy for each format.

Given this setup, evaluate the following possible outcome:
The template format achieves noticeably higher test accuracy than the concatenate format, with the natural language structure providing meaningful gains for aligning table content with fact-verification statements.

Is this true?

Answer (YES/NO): YES